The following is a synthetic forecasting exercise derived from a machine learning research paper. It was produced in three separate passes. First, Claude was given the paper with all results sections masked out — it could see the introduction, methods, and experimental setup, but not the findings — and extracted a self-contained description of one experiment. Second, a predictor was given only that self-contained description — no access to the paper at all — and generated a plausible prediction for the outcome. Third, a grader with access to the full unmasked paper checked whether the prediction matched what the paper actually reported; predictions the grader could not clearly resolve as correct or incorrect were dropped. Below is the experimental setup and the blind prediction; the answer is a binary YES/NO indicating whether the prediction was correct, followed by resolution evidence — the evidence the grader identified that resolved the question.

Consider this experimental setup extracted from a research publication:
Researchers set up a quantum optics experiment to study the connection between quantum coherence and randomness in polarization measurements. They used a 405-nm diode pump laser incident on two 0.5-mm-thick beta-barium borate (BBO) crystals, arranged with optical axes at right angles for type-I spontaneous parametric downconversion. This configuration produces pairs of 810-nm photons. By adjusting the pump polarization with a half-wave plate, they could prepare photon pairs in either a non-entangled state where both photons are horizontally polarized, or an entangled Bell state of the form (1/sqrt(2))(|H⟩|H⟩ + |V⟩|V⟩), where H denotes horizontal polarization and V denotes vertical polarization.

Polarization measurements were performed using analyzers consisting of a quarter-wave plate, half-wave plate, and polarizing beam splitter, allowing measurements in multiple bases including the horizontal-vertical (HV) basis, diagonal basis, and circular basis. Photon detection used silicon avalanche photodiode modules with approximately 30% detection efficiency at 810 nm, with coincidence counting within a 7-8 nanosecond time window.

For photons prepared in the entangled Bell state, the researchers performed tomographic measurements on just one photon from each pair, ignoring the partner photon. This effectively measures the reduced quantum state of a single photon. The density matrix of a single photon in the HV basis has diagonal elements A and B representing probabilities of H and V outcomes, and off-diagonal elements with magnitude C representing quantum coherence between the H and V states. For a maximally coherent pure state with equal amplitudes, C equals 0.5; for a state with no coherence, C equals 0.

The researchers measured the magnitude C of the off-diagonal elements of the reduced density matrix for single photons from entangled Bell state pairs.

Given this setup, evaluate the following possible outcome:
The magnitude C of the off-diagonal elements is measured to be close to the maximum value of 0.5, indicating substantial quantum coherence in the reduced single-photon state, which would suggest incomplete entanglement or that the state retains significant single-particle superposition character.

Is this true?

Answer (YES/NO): NO